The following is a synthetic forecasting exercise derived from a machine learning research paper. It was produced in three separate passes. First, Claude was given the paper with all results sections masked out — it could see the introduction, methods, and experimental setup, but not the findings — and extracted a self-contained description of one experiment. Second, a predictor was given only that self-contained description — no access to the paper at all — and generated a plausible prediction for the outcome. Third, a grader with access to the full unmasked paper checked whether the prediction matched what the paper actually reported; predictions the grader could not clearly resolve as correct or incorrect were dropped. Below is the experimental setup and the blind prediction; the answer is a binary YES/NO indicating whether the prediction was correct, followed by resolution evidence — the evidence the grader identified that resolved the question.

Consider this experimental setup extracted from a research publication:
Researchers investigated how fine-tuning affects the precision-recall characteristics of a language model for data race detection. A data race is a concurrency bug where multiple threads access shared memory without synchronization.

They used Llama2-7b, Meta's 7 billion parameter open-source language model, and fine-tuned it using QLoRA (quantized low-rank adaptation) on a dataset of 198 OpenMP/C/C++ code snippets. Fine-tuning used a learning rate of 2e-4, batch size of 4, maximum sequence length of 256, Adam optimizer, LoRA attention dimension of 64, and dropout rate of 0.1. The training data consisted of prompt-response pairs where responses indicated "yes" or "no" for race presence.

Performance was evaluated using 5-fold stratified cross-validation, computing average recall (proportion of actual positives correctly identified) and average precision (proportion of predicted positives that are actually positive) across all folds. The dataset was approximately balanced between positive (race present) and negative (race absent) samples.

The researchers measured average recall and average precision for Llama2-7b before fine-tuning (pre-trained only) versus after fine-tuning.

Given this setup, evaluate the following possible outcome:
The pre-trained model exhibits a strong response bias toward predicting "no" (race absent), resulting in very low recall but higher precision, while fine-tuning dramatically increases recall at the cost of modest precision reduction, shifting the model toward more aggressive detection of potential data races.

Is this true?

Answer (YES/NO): NO